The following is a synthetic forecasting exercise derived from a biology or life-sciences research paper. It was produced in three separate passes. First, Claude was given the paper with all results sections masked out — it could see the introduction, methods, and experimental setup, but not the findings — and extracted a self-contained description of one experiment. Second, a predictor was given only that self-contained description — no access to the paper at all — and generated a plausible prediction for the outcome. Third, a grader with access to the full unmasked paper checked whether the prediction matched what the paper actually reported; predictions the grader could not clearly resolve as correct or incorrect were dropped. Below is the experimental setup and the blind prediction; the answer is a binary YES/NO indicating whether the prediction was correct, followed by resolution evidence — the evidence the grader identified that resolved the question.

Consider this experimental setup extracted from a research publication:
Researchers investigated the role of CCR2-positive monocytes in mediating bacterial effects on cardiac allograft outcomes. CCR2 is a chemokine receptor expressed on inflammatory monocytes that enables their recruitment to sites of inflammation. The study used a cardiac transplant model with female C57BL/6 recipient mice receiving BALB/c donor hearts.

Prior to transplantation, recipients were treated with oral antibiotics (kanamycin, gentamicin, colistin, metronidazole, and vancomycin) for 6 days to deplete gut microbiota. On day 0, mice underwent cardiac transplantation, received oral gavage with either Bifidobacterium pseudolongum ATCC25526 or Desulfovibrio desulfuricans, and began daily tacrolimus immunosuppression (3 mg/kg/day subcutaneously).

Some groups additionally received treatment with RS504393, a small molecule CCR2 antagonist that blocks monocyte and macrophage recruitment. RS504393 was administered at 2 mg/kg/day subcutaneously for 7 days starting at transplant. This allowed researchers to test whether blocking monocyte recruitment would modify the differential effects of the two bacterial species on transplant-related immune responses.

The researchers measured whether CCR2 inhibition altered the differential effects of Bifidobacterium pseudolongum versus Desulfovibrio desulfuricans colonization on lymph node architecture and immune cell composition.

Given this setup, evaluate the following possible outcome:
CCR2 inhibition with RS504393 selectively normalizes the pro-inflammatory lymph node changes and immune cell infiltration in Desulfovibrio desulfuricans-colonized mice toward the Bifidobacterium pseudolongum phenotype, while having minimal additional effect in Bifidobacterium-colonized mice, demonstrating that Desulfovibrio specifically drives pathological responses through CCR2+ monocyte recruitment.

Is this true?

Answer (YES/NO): NO